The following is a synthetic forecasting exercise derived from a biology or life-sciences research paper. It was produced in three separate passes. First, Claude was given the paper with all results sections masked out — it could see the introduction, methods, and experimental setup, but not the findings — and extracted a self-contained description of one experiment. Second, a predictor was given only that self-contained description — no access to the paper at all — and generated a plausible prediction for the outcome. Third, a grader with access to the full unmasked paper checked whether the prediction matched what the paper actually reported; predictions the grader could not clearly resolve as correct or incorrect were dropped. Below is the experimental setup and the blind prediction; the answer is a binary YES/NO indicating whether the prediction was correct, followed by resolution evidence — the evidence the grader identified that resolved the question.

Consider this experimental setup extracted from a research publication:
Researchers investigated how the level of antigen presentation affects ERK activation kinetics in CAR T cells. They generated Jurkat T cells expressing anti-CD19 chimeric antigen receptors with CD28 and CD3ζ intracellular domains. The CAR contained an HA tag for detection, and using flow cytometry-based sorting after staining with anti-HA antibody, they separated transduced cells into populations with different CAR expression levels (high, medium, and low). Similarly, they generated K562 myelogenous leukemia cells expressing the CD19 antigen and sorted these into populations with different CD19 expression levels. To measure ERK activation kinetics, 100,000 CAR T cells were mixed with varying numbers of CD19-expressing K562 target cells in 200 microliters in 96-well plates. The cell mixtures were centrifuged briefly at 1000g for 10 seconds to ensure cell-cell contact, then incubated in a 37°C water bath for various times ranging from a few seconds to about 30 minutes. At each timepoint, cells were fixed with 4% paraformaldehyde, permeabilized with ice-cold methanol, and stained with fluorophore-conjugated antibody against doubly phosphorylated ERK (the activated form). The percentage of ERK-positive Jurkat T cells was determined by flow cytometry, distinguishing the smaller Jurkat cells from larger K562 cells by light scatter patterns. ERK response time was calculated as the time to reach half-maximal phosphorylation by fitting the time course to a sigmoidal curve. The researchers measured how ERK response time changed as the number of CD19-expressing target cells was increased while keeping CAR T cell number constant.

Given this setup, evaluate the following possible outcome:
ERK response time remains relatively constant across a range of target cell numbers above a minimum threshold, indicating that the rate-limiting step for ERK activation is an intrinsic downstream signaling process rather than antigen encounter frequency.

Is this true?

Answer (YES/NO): NO